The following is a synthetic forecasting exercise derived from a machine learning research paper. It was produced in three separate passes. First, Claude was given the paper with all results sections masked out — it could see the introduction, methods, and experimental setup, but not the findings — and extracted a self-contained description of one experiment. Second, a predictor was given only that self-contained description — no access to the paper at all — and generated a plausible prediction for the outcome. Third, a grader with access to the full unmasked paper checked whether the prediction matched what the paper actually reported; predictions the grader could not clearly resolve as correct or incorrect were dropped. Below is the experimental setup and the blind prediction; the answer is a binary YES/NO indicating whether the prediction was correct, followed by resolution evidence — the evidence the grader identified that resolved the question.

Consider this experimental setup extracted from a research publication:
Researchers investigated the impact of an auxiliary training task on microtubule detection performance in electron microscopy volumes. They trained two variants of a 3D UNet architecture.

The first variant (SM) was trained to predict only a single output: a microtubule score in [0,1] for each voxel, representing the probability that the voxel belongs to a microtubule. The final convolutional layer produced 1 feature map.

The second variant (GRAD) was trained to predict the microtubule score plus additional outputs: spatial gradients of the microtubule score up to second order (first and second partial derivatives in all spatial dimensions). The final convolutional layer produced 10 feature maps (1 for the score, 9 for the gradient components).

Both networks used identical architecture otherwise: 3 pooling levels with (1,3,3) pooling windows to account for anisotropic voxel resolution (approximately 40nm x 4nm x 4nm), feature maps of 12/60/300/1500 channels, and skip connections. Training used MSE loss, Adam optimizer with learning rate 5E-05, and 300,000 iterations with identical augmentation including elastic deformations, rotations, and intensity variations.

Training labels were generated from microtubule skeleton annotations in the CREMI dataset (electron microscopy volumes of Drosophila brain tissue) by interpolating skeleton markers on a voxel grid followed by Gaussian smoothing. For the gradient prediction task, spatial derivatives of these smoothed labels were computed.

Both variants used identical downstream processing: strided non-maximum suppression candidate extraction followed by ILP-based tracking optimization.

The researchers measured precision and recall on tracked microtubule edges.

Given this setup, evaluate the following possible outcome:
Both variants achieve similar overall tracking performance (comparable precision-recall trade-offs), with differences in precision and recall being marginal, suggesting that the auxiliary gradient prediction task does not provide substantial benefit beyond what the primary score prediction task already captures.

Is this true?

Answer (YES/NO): NO